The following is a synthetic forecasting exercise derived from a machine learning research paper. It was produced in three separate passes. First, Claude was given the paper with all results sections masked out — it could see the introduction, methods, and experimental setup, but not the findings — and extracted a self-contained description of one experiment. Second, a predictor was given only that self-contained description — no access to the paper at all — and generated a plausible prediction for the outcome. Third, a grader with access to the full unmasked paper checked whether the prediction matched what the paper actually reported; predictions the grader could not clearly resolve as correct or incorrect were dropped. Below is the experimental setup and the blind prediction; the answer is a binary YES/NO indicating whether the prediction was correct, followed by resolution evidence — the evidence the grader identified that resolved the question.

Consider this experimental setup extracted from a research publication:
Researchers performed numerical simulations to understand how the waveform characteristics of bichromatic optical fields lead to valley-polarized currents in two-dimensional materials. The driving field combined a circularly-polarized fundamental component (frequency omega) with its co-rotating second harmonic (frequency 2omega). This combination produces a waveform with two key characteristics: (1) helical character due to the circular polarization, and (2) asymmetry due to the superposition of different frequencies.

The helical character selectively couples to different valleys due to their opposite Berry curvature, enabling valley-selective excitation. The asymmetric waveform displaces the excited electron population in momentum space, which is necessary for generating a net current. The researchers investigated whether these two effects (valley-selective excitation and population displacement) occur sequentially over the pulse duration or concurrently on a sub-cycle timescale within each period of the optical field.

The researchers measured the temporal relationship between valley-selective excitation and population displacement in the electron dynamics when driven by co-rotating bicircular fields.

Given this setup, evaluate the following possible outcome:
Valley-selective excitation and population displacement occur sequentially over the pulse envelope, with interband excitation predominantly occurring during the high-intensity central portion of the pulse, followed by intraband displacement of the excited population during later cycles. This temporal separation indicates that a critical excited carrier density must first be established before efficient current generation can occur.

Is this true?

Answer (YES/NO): NO